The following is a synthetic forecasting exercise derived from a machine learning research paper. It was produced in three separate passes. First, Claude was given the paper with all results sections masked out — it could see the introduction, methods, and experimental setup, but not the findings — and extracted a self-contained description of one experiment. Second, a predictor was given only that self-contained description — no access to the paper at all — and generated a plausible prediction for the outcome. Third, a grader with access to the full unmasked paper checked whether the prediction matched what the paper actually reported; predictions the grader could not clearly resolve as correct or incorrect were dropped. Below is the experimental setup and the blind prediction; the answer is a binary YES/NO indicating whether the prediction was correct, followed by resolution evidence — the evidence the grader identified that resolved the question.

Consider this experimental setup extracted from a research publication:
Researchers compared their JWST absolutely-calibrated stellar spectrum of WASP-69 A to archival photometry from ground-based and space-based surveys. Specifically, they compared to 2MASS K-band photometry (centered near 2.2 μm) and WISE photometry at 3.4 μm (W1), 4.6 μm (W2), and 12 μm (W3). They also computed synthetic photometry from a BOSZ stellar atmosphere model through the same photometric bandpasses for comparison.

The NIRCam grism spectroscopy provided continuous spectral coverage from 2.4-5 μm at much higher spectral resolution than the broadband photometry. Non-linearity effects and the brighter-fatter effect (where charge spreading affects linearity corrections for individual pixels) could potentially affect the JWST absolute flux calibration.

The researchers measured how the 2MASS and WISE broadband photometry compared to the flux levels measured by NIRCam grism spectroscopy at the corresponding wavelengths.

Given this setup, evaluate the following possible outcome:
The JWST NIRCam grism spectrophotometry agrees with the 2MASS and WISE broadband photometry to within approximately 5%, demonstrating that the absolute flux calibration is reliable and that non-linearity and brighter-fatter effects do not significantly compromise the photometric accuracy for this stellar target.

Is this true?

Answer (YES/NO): NO